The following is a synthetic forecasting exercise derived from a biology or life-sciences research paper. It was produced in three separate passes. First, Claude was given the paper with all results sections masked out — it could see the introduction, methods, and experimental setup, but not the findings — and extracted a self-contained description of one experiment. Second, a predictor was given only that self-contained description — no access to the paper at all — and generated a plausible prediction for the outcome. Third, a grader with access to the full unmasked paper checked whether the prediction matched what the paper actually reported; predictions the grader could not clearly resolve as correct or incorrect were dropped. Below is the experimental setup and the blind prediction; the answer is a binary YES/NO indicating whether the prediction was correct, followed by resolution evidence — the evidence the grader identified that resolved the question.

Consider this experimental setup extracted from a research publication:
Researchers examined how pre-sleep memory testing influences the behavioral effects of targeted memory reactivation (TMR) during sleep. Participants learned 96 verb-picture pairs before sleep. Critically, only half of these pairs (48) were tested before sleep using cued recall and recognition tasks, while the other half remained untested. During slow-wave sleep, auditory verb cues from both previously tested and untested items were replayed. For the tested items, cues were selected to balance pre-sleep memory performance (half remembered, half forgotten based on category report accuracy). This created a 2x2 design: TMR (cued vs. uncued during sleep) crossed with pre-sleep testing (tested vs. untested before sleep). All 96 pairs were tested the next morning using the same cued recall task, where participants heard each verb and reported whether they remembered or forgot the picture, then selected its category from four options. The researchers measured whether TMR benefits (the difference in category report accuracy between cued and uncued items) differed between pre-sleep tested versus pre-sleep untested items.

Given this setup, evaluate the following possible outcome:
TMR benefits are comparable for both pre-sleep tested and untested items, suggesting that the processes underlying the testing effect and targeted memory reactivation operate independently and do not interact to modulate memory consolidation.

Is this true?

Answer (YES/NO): YES